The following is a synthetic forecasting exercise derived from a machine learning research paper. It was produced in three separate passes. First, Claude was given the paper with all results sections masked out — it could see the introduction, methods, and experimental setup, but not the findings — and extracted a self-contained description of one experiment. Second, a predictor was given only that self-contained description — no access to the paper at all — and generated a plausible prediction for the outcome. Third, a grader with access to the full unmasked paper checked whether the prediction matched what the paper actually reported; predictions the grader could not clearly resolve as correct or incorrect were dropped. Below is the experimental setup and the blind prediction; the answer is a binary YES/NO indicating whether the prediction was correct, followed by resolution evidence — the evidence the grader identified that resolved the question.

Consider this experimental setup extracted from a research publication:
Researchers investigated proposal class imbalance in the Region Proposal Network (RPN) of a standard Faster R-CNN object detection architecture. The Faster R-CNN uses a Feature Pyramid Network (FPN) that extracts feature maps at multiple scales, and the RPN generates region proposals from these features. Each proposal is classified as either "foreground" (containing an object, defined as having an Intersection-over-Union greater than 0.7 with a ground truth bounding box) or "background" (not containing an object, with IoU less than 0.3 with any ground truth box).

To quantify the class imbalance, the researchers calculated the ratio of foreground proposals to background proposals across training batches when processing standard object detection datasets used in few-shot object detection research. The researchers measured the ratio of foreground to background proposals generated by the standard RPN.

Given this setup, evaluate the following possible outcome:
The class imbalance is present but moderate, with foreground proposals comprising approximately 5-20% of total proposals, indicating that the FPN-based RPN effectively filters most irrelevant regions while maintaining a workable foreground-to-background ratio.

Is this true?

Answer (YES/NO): YES